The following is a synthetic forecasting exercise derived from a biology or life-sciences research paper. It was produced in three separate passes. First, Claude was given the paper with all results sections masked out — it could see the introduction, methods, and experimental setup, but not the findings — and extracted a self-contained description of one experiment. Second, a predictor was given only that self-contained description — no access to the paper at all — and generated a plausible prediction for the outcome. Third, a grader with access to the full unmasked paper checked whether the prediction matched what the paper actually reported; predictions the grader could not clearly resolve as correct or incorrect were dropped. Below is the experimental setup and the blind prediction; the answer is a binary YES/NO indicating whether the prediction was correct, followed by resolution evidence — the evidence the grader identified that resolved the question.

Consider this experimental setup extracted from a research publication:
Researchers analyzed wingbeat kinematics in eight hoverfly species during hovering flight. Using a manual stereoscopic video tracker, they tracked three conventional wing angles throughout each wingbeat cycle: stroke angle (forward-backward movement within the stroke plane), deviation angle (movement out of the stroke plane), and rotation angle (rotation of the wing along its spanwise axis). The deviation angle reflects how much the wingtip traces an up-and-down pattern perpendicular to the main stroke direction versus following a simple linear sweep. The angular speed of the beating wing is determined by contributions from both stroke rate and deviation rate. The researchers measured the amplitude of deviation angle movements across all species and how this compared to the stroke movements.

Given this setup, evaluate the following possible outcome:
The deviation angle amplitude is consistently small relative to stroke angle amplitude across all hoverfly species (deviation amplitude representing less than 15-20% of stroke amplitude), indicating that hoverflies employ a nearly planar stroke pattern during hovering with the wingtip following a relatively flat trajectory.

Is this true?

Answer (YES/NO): YES